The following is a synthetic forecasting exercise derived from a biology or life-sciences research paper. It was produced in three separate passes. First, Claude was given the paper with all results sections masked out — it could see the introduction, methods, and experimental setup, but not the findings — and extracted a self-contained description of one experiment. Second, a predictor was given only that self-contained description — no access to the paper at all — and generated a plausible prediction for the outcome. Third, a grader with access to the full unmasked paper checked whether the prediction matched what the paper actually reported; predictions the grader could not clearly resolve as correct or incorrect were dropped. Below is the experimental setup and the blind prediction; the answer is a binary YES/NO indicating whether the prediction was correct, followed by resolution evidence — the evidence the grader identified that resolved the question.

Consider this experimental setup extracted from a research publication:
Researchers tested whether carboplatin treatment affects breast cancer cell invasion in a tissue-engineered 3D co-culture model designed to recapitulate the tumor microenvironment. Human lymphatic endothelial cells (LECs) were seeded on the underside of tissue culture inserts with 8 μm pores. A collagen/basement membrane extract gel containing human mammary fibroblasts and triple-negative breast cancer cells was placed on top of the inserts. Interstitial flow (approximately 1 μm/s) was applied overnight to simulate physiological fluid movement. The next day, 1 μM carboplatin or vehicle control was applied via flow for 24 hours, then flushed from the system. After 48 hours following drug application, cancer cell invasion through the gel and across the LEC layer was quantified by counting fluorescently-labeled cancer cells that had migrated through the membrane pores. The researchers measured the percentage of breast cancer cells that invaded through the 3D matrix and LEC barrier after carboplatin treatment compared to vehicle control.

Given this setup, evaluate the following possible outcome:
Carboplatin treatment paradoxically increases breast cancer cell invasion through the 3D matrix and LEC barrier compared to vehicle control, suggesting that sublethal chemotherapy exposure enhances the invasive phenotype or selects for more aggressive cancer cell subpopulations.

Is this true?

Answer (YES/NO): YES